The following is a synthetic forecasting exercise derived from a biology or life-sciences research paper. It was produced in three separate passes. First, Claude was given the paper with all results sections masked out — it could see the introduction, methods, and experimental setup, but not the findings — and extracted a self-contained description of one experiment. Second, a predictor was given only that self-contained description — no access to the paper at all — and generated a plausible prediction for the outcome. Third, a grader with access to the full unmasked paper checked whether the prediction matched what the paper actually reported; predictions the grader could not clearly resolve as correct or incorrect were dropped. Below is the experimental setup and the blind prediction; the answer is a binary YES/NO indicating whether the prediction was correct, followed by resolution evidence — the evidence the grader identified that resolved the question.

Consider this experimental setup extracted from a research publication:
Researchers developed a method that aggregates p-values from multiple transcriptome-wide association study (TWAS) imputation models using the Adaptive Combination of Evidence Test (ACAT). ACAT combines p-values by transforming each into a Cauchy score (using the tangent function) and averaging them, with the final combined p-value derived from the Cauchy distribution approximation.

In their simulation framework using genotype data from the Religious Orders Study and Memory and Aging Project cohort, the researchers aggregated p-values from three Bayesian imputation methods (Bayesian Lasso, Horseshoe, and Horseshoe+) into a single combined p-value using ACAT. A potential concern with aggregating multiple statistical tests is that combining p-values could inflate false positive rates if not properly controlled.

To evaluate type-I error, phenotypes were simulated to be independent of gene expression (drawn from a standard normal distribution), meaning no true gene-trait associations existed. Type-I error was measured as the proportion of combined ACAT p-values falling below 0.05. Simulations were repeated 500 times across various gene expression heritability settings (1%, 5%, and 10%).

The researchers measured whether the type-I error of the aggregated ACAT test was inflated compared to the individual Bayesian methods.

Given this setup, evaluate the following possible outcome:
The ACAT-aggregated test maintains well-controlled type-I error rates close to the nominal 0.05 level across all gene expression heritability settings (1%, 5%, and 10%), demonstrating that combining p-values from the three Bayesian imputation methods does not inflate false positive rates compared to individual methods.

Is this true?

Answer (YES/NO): YES